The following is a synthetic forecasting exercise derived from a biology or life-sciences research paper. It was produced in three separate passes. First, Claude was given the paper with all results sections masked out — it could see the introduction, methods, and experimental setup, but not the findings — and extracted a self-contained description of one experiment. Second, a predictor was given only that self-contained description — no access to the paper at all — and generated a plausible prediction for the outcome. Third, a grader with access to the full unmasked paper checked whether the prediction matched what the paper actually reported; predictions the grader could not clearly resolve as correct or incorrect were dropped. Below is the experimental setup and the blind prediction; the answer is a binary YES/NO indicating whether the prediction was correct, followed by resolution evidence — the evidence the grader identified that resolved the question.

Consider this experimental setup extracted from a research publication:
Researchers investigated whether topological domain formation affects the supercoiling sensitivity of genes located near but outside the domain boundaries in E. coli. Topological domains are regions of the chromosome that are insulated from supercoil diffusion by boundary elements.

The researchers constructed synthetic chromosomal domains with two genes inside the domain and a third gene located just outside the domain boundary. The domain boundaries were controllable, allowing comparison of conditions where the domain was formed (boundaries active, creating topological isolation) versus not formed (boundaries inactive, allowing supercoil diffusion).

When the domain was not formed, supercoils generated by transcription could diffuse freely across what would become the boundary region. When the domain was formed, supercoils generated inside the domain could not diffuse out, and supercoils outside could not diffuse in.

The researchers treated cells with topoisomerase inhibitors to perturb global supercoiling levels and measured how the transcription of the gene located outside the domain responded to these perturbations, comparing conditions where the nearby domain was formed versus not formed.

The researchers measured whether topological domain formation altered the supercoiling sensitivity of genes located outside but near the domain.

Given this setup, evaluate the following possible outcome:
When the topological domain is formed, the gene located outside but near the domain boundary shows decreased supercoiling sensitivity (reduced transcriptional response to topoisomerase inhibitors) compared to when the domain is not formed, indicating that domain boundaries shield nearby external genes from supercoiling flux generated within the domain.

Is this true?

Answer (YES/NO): NO